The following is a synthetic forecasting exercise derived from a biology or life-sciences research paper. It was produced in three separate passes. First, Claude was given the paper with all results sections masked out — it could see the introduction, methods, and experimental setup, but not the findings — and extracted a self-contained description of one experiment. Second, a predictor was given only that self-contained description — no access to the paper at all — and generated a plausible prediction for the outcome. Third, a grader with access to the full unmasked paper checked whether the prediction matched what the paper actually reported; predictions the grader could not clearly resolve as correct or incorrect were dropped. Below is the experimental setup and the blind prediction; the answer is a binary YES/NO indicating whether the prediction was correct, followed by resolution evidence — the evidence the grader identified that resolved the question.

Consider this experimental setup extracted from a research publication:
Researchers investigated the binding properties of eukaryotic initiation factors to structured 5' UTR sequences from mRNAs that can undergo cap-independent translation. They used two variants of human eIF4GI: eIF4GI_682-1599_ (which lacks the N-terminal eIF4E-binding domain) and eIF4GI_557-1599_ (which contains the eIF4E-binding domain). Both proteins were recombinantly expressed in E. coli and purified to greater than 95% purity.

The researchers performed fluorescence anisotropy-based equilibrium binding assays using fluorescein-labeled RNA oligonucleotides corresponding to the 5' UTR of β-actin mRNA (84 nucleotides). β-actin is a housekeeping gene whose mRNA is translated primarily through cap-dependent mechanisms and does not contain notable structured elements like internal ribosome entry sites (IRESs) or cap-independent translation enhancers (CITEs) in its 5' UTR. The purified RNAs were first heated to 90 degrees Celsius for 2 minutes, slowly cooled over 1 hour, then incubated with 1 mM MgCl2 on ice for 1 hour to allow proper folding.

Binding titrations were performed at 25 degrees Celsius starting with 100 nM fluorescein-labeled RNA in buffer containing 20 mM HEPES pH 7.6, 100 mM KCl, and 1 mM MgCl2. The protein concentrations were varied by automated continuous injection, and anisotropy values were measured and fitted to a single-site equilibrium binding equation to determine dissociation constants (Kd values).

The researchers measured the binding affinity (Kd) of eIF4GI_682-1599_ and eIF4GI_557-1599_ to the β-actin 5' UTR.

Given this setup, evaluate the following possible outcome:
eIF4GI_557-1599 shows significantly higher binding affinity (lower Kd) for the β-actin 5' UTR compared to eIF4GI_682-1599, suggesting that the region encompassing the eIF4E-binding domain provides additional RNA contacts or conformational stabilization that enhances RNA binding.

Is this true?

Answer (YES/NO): NO